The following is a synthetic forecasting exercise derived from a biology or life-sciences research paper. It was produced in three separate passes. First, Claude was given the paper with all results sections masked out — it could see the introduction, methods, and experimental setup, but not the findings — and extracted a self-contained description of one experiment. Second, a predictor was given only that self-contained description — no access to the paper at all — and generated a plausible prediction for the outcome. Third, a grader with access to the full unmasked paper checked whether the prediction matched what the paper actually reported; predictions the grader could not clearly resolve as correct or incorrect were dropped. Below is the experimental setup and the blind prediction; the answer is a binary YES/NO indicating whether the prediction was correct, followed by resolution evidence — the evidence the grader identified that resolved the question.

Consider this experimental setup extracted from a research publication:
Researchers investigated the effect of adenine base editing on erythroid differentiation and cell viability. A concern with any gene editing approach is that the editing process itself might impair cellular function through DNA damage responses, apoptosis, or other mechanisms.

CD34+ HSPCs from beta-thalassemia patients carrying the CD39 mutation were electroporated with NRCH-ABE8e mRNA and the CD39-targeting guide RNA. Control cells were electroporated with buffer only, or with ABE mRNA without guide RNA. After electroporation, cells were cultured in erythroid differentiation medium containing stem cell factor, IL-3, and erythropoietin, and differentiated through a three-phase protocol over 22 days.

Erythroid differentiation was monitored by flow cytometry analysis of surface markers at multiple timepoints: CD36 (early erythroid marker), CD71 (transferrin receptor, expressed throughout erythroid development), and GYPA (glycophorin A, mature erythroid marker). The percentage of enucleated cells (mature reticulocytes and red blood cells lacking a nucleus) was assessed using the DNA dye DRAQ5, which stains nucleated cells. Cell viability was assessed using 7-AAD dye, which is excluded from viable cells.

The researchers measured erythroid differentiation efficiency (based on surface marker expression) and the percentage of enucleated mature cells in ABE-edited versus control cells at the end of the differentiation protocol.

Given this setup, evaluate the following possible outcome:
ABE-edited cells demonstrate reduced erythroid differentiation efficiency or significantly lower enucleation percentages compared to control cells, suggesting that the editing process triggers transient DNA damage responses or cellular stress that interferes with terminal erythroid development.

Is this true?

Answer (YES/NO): NO